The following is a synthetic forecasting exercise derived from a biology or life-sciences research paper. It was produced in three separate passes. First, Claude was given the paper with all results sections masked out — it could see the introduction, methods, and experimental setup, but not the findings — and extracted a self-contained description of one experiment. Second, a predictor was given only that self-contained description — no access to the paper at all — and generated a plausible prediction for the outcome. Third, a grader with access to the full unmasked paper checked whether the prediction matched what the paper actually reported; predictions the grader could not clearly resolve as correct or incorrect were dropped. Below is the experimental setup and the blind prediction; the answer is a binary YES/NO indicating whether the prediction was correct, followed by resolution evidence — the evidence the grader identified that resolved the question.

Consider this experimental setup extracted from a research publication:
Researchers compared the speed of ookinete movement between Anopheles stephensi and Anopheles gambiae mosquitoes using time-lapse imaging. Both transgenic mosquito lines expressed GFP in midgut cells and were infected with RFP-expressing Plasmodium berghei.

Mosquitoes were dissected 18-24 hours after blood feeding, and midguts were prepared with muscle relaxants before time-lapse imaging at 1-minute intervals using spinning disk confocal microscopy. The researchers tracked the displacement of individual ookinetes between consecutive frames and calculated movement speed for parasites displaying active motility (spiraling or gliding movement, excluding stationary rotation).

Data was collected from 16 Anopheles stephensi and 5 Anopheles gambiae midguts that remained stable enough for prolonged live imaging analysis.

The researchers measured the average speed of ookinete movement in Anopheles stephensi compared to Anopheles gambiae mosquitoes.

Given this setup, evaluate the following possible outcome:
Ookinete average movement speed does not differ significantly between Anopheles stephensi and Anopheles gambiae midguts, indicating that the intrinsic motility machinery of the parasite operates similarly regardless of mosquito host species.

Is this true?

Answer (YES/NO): NO